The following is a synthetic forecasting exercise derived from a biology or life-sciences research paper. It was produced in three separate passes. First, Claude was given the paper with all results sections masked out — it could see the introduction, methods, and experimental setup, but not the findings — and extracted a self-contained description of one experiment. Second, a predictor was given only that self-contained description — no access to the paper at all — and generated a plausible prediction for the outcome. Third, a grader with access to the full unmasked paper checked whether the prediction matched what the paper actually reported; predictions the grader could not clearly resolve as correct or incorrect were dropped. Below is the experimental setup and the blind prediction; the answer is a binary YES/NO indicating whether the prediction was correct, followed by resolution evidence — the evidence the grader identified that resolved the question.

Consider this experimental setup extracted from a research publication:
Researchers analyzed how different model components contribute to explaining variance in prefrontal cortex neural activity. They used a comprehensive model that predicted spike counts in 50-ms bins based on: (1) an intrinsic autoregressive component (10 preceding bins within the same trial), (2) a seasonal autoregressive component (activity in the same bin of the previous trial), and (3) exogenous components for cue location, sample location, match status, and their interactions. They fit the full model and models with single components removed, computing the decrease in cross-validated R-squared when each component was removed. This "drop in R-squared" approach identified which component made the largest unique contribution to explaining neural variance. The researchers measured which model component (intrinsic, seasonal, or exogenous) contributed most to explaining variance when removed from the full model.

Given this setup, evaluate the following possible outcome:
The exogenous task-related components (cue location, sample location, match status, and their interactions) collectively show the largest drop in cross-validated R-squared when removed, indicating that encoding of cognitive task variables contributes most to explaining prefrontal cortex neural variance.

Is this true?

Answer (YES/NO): NO